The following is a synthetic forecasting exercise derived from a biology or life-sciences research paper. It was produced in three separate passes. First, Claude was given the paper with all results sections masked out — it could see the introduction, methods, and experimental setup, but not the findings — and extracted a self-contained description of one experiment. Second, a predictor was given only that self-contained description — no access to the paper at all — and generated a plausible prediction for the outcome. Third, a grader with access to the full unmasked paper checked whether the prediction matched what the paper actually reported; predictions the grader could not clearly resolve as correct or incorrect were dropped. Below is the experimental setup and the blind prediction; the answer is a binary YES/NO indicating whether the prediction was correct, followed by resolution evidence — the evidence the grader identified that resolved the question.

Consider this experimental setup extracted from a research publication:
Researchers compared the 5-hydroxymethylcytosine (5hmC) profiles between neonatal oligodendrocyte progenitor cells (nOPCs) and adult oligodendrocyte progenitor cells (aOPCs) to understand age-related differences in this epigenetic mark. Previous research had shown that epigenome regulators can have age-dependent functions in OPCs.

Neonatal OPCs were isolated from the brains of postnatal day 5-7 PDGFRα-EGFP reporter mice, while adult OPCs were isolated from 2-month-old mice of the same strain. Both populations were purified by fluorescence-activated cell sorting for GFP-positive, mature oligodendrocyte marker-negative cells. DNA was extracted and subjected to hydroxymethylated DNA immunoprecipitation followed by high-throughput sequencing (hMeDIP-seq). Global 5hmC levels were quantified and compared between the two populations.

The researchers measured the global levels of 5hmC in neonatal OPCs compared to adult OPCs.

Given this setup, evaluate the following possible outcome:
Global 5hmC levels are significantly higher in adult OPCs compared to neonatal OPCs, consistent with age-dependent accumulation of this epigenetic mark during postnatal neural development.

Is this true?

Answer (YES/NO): YES